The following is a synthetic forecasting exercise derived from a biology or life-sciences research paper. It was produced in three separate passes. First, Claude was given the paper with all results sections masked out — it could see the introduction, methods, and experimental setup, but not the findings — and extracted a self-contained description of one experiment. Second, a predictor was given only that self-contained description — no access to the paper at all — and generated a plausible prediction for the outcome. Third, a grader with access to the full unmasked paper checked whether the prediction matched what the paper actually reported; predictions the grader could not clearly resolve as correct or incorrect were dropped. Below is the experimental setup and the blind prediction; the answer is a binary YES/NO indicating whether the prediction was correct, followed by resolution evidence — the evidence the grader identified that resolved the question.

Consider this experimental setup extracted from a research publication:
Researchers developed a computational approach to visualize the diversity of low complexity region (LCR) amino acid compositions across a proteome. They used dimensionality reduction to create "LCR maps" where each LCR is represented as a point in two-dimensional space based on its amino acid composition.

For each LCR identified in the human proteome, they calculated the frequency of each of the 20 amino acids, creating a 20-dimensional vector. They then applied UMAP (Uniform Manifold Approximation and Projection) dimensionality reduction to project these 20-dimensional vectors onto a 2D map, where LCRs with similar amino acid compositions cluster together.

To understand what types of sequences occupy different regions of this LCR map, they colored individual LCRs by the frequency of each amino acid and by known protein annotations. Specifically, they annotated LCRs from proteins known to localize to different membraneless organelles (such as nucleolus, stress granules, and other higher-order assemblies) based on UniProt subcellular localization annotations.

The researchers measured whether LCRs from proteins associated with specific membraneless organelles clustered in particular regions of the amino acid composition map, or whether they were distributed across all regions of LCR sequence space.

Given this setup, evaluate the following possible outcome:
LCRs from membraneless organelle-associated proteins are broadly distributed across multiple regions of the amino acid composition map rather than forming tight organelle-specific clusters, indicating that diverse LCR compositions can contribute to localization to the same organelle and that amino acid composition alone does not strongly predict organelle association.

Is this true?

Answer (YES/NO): NO